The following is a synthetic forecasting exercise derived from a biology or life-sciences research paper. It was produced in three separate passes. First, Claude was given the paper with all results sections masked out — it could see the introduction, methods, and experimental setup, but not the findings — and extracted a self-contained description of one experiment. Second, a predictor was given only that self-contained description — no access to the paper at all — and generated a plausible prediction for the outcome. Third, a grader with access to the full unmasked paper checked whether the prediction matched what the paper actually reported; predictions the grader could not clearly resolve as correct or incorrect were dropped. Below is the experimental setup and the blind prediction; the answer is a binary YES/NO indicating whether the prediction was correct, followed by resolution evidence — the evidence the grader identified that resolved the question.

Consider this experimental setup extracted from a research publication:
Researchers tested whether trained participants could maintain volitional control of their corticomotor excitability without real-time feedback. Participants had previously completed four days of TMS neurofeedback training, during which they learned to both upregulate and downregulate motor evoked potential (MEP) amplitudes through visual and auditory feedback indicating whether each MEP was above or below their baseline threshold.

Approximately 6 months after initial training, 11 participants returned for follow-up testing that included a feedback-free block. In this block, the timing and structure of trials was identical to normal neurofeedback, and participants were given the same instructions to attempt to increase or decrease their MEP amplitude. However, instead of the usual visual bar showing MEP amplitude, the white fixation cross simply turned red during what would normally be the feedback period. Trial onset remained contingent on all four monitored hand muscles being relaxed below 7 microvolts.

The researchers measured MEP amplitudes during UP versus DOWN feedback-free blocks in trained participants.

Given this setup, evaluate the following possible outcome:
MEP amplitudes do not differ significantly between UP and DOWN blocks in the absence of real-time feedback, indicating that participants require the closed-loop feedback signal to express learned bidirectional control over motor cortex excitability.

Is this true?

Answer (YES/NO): NO